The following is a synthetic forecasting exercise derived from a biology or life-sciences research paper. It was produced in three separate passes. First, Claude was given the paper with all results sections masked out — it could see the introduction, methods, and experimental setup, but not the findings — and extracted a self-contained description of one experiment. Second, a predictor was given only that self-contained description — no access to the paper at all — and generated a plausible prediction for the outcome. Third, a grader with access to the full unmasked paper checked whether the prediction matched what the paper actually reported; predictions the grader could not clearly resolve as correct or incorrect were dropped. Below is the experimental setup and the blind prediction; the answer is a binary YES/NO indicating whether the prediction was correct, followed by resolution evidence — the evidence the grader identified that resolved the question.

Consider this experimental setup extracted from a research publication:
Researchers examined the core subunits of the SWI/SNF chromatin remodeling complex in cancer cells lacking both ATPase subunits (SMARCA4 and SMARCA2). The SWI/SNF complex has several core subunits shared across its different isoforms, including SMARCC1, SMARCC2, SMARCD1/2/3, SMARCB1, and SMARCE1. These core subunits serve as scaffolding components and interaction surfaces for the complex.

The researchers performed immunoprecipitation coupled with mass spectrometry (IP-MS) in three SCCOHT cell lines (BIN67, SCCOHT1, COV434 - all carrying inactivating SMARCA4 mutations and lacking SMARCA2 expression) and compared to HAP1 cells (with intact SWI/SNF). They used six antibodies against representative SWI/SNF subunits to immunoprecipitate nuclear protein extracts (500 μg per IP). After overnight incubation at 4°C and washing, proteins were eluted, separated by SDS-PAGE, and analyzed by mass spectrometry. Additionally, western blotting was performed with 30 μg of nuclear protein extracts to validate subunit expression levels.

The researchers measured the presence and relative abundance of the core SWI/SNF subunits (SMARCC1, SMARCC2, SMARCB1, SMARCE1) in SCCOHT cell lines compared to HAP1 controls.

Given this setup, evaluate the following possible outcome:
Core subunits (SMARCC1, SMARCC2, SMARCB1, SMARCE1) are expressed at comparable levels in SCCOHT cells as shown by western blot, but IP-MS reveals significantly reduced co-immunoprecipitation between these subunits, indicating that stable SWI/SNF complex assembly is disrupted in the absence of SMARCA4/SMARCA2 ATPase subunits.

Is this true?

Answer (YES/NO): NO